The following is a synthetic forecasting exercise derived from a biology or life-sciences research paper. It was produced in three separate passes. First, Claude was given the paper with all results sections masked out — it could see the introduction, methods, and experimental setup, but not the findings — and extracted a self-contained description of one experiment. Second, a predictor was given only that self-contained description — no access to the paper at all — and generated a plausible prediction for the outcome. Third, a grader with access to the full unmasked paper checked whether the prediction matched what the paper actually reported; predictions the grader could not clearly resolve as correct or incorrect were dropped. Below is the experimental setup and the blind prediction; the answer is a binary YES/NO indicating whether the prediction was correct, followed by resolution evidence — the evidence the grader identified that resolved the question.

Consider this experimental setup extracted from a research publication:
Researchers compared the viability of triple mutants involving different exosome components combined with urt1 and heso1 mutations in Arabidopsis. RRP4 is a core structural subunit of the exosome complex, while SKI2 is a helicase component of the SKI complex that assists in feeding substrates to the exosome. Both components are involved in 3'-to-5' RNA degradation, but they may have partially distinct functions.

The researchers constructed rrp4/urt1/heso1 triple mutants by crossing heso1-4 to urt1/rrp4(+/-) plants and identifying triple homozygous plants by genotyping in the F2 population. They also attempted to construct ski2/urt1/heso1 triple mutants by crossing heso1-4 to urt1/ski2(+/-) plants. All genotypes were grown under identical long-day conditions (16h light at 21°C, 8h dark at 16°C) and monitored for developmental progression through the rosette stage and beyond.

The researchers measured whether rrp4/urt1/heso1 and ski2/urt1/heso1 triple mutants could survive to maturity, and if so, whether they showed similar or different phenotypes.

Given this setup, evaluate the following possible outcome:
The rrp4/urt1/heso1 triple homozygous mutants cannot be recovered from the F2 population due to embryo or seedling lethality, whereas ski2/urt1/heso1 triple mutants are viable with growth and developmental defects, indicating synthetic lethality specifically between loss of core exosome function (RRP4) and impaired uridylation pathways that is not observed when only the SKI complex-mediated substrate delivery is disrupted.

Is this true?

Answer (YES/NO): NO